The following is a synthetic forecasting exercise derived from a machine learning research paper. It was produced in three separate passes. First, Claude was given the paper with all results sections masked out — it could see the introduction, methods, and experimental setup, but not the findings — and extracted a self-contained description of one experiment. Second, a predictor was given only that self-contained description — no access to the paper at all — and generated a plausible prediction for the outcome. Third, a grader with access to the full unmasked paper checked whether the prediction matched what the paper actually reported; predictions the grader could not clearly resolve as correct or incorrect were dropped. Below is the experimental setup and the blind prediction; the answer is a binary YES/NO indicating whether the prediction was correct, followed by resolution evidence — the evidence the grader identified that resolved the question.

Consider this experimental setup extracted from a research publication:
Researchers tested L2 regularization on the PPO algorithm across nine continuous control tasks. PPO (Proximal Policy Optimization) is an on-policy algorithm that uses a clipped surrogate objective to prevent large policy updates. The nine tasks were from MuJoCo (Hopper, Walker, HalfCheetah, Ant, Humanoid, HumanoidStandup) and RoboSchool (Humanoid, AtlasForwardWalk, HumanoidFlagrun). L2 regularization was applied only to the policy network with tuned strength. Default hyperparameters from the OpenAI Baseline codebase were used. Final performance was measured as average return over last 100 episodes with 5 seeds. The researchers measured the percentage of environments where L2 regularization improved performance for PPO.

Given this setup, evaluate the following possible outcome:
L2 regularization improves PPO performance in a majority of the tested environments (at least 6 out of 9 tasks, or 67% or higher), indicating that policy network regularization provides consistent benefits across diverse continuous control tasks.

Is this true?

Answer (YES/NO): YES